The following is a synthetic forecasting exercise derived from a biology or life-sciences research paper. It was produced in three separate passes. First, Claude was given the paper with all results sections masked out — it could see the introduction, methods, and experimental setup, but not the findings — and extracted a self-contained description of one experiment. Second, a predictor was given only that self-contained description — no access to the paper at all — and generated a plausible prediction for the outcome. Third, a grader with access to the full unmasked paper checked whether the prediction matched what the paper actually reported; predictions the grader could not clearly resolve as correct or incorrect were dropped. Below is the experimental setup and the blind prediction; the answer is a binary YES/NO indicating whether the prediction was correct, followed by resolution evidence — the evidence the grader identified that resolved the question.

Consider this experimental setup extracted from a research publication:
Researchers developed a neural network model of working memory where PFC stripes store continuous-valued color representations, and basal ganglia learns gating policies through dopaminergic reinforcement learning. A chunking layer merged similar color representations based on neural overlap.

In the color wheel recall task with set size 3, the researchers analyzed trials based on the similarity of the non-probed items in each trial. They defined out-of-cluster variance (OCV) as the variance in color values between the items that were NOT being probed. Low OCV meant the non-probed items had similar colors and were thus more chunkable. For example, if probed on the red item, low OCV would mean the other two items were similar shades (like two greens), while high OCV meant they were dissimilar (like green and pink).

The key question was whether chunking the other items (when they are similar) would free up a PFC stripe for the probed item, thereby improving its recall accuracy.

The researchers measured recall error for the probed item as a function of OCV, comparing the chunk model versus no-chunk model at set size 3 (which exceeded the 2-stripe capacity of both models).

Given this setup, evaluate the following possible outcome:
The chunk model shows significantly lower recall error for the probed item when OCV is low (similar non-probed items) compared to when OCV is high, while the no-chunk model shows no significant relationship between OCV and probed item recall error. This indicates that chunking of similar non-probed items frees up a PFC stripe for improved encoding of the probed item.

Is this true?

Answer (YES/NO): NO